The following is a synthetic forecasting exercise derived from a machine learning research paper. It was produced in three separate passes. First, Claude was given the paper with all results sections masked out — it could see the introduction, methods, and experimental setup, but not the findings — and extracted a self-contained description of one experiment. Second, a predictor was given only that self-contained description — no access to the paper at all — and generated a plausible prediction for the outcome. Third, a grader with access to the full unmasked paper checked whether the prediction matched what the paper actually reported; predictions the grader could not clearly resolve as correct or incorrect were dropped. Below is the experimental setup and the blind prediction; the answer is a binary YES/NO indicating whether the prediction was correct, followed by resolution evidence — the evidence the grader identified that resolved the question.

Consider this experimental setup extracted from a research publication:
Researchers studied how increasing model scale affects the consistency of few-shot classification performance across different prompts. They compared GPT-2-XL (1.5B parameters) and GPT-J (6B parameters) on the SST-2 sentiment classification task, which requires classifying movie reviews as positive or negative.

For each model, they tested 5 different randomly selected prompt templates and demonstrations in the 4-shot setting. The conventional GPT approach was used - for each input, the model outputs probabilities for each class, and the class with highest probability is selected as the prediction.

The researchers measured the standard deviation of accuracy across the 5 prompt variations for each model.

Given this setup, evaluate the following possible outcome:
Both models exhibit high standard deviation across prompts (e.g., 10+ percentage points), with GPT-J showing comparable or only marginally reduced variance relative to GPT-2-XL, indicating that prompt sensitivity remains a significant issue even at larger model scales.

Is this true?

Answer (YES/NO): NO